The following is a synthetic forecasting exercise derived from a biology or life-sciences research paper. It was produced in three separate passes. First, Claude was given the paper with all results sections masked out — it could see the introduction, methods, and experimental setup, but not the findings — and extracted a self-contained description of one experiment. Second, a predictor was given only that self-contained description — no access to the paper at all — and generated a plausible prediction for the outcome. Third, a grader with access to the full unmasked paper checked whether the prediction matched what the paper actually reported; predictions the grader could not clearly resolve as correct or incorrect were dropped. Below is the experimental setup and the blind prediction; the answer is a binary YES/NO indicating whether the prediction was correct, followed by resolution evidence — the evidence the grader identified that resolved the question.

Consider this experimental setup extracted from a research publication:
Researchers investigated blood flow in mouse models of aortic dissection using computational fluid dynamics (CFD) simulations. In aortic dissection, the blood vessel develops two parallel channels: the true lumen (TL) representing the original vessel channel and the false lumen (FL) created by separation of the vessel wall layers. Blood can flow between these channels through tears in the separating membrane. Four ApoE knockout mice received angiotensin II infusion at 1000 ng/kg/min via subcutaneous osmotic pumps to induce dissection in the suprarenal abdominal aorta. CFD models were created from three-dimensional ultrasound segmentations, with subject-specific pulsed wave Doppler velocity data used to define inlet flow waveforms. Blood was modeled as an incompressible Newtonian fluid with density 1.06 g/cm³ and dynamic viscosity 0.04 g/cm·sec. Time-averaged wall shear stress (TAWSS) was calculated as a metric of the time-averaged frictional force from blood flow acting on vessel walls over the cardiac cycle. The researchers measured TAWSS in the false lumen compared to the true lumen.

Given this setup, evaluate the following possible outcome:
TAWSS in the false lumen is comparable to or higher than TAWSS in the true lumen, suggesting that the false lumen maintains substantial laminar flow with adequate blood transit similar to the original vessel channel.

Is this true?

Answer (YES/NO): NO